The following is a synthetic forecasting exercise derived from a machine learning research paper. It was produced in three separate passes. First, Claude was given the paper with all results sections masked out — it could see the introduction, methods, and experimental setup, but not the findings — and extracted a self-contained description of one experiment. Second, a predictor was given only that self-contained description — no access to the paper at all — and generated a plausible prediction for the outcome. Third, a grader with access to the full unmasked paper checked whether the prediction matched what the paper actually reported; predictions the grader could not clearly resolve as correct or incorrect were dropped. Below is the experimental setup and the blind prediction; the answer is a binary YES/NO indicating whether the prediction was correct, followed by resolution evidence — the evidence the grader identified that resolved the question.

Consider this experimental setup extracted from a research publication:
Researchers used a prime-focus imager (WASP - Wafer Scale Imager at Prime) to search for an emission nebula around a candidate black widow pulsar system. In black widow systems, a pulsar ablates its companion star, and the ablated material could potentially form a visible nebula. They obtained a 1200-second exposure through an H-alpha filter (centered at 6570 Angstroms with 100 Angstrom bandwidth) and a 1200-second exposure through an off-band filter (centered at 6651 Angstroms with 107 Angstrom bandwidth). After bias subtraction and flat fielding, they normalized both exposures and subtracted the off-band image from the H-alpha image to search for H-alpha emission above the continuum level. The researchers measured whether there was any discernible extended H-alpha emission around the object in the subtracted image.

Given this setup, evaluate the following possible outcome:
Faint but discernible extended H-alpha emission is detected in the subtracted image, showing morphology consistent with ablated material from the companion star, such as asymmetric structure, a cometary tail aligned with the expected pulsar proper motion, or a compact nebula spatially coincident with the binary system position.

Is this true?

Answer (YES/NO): NO